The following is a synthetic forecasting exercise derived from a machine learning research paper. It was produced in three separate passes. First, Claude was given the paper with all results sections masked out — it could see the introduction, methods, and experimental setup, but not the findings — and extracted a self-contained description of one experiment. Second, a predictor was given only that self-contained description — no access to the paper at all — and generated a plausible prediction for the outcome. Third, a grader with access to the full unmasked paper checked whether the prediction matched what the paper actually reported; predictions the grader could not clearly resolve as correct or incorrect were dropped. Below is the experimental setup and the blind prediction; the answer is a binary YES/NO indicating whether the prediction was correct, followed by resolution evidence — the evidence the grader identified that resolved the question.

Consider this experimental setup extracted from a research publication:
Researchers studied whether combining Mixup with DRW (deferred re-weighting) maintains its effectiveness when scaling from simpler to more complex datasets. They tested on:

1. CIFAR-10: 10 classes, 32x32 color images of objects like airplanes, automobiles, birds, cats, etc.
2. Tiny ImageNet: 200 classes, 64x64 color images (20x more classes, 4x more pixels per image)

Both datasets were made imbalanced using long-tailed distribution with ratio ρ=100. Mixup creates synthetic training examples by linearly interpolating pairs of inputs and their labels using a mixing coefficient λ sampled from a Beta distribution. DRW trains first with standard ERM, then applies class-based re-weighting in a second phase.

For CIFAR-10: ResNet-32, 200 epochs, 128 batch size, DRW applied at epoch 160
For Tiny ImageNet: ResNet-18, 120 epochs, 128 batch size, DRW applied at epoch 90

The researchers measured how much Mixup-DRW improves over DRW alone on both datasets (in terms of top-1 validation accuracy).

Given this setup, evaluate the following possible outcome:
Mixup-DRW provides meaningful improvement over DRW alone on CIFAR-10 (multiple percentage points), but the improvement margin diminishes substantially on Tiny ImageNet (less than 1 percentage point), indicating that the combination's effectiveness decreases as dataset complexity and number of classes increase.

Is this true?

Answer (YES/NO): NO